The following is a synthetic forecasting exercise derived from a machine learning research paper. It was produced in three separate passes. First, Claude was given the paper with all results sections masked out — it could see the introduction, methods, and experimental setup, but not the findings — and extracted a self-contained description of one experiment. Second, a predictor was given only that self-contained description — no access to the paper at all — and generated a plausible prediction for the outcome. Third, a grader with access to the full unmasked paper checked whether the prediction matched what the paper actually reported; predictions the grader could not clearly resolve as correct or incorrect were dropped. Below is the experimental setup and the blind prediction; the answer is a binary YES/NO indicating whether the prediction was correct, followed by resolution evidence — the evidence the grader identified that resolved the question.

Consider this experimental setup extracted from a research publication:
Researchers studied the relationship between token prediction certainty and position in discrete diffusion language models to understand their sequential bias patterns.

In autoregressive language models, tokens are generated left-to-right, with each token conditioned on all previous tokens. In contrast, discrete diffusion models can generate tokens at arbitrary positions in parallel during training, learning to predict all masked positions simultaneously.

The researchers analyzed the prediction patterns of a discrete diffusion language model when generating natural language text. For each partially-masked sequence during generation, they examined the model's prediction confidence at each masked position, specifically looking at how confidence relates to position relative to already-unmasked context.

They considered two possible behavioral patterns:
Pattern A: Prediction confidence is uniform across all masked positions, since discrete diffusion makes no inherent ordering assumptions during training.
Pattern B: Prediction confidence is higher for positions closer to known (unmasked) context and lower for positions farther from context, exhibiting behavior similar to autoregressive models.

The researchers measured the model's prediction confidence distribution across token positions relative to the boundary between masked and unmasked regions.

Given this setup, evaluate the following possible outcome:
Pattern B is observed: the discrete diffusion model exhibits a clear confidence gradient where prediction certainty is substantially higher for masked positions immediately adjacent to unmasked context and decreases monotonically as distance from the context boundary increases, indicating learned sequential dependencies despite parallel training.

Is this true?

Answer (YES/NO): YES